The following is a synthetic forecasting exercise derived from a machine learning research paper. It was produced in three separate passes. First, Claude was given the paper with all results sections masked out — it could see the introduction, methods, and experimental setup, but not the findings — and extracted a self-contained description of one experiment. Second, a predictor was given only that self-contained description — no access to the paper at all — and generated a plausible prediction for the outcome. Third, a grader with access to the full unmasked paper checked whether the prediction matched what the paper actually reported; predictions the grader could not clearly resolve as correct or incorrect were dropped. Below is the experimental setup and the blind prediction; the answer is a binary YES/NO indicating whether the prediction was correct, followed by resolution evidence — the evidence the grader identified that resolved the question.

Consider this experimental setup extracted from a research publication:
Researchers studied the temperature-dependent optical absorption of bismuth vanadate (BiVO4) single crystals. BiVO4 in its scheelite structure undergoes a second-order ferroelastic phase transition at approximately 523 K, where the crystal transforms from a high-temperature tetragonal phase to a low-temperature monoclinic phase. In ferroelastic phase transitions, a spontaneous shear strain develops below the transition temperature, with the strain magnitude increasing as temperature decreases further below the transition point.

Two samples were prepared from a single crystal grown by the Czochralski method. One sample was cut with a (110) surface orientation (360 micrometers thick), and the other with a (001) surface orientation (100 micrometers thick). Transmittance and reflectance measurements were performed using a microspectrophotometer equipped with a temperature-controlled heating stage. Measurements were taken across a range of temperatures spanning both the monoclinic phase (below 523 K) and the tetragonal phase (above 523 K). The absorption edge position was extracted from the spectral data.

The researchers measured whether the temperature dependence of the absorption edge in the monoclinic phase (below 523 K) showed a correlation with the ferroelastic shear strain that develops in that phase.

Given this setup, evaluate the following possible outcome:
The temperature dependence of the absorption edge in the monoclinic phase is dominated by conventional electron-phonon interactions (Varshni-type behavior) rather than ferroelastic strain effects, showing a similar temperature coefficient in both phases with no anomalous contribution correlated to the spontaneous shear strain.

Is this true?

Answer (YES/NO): NO